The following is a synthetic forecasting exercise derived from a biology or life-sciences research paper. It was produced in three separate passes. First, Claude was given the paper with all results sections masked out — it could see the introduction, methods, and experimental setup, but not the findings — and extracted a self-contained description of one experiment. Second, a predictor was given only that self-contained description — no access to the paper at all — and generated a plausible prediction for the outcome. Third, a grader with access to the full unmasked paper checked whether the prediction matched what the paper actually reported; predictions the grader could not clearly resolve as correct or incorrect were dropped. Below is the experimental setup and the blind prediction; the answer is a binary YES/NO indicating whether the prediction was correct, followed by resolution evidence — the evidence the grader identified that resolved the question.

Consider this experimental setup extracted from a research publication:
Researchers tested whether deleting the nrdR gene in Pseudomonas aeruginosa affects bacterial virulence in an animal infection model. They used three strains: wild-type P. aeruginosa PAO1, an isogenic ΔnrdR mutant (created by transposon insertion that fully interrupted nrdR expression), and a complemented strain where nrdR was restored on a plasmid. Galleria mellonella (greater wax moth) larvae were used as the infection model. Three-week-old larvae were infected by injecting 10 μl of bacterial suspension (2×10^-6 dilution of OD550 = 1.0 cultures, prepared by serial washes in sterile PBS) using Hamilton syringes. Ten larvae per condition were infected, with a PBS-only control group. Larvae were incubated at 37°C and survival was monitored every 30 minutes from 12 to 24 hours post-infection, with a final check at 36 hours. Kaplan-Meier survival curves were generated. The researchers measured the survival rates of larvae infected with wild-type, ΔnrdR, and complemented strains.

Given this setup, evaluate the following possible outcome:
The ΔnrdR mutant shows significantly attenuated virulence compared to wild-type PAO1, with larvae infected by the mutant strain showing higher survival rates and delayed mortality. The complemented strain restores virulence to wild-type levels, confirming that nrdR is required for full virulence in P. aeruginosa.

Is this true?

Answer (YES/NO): NO